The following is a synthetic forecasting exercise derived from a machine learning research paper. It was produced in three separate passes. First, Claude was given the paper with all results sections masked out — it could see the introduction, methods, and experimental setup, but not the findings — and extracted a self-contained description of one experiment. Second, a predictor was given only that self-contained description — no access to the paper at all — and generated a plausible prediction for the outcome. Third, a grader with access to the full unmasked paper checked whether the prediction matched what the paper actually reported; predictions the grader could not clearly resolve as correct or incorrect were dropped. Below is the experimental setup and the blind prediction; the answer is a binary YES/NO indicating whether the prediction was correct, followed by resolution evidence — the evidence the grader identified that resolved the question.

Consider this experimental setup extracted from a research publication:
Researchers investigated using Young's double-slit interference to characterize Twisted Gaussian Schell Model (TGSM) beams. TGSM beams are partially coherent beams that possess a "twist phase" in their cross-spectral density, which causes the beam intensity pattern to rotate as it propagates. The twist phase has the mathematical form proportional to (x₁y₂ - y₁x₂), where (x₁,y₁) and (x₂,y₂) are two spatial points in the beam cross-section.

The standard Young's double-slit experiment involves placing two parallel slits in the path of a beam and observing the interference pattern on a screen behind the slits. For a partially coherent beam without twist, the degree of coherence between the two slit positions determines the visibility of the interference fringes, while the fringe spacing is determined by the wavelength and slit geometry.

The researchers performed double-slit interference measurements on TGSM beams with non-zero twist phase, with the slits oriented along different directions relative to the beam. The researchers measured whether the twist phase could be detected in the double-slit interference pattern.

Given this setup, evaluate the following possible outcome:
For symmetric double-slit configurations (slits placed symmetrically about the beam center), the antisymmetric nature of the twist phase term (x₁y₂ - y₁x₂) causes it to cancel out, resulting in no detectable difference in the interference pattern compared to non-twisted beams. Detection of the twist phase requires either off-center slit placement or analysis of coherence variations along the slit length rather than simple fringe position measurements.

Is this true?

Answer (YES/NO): NO